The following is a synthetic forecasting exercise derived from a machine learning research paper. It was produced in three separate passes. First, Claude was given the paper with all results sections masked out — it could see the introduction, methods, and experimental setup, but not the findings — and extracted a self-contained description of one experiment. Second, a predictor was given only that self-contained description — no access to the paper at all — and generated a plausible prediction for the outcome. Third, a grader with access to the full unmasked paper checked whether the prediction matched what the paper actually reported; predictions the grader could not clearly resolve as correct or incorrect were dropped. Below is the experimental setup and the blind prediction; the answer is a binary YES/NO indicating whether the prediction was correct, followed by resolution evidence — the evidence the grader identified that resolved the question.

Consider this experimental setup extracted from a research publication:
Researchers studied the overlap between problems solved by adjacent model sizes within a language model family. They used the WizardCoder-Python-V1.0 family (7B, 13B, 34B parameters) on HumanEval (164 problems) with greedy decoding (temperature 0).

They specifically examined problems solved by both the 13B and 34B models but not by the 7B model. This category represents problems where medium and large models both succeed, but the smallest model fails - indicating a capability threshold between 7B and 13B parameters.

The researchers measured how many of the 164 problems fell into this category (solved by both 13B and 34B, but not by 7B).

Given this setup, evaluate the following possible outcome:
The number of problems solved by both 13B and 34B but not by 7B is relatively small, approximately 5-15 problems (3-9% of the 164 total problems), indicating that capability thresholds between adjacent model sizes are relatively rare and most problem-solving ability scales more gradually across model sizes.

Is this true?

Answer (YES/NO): NO